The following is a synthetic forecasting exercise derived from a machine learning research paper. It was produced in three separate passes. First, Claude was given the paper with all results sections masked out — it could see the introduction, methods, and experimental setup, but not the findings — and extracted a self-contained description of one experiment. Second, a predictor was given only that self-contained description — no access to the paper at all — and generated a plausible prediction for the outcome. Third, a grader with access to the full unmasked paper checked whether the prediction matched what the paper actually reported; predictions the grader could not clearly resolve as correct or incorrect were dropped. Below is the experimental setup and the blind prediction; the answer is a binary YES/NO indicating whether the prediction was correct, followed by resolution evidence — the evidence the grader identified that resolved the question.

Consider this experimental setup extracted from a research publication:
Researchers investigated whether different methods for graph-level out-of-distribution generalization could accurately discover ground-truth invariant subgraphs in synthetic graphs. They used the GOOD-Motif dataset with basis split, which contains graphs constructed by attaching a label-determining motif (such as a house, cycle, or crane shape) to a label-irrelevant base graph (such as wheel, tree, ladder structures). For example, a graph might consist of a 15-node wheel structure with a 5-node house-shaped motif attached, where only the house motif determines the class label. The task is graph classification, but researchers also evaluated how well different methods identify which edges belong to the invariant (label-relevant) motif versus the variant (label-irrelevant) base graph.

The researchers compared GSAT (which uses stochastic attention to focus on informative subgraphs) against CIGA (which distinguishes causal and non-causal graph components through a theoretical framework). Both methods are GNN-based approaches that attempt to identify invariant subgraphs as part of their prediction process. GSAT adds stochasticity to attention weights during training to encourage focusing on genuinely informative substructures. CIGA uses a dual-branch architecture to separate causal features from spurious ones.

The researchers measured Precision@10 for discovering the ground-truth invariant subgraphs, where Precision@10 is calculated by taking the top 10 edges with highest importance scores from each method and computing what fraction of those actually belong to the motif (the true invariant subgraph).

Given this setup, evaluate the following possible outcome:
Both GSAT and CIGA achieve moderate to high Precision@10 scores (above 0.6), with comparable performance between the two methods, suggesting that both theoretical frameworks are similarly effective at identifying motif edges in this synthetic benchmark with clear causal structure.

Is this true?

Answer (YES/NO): NO